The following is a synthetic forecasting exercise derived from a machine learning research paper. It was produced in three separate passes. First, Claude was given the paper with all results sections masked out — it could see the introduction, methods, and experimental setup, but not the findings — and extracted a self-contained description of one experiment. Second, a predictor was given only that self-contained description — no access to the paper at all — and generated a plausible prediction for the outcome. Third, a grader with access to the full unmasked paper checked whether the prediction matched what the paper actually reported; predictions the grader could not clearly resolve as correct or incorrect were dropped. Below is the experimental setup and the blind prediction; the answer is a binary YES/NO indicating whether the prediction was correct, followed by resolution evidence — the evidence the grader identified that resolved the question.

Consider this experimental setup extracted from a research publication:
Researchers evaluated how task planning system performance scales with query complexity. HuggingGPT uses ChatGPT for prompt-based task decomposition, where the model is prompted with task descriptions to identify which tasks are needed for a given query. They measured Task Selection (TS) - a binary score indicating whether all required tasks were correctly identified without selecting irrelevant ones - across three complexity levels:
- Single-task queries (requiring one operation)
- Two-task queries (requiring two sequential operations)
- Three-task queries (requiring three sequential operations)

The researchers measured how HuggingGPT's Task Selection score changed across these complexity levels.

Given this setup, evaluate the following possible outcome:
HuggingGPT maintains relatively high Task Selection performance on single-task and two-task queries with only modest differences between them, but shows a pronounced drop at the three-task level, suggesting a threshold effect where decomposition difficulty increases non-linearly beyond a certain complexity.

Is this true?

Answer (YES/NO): NO